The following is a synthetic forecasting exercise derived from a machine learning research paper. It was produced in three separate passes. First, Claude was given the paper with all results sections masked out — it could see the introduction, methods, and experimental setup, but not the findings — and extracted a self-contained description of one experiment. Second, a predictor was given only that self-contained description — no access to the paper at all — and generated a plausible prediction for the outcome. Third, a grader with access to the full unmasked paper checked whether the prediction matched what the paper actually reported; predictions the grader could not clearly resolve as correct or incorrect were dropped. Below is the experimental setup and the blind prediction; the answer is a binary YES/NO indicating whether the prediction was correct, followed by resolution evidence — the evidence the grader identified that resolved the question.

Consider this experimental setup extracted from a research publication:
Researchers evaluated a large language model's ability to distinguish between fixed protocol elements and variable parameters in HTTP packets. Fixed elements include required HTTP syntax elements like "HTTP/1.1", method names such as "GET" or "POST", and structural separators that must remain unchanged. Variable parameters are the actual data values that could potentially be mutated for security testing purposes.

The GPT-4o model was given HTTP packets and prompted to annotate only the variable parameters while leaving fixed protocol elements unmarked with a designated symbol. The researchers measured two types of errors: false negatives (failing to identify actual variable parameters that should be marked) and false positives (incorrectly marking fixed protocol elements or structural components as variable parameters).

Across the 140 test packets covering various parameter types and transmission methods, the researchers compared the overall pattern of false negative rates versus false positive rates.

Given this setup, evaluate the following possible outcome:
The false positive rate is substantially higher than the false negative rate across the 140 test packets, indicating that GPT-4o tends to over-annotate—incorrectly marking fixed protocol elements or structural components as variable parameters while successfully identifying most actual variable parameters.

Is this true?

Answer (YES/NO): YES